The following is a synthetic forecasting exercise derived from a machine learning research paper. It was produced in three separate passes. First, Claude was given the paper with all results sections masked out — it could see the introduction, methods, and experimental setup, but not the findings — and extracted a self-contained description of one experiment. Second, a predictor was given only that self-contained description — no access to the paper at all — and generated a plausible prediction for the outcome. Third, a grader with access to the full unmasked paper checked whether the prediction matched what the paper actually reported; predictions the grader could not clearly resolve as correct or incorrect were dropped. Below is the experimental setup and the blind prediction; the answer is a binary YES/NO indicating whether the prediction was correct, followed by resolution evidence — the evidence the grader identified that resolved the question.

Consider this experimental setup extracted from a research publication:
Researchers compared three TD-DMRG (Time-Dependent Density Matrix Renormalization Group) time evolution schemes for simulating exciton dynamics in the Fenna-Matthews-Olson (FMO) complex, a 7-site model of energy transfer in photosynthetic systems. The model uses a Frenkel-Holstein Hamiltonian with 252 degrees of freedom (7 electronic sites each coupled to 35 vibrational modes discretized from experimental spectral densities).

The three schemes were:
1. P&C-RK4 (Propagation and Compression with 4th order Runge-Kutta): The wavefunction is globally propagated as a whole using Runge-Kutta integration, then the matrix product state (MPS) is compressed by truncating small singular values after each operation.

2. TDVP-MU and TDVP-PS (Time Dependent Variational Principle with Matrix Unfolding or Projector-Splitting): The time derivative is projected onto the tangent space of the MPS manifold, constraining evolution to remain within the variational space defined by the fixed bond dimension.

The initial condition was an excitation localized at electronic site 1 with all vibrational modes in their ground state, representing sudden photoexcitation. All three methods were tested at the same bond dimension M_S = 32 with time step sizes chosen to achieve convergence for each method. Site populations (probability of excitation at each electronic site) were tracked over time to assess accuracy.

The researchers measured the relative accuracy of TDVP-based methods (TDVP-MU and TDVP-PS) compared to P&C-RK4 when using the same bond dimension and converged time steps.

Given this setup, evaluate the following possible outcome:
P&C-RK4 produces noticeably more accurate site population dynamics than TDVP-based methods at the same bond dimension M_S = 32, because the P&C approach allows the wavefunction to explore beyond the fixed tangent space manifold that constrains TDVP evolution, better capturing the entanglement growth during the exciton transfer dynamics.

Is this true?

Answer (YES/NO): NO